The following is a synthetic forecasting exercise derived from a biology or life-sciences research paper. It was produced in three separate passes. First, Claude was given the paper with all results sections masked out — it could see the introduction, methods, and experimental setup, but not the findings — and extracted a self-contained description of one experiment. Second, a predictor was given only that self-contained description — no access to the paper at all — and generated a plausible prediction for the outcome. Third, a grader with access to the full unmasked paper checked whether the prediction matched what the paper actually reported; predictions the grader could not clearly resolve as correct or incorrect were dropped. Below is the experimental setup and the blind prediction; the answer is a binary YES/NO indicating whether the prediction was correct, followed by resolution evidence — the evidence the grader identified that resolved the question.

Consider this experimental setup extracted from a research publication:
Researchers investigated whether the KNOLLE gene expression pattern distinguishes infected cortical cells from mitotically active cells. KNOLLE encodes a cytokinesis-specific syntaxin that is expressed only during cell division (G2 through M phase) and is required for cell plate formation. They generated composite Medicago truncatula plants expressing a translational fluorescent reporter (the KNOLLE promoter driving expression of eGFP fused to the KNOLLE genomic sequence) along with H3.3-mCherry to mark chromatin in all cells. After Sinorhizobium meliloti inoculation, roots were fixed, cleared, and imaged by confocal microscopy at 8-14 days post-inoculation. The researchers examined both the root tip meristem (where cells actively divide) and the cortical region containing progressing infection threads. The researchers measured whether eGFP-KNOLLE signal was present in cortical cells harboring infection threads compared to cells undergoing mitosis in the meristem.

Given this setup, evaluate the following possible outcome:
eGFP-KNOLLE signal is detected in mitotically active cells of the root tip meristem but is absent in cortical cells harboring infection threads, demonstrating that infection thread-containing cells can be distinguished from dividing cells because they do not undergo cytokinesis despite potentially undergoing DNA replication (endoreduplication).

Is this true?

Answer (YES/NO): NO